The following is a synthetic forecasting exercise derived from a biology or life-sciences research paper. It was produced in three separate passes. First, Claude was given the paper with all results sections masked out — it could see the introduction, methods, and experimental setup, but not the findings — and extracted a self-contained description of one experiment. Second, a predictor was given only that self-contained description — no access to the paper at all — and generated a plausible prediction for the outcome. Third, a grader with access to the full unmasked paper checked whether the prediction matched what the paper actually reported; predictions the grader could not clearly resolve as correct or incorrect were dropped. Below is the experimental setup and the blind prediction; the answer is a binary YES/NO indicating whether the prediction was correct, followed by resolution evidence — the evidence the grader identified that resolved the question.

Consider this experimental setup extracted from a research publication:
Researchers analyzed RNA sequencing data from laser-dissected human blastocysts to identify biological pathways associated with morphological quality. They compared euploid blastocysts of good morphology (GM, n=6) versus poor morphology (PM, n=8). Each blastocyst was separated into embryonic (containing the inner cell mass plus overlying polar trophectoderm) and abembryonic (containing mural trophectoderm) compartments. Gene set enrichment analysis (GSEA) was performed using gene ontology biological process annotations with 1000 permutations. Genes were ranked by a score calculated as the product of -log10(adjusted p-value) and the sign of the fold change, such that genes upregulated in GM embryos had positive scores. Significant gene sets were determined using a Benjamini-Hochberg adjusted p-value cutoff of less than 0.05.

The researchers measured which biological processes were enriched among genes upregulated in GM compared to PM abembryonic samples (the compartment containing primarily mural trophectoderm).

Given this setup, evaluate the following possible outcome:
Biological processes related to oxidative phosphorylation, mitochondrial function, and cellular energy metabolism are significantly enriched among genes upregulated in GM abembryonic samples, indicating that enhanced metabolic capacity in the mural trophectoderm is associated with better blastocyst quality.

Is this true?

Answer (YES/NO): YES